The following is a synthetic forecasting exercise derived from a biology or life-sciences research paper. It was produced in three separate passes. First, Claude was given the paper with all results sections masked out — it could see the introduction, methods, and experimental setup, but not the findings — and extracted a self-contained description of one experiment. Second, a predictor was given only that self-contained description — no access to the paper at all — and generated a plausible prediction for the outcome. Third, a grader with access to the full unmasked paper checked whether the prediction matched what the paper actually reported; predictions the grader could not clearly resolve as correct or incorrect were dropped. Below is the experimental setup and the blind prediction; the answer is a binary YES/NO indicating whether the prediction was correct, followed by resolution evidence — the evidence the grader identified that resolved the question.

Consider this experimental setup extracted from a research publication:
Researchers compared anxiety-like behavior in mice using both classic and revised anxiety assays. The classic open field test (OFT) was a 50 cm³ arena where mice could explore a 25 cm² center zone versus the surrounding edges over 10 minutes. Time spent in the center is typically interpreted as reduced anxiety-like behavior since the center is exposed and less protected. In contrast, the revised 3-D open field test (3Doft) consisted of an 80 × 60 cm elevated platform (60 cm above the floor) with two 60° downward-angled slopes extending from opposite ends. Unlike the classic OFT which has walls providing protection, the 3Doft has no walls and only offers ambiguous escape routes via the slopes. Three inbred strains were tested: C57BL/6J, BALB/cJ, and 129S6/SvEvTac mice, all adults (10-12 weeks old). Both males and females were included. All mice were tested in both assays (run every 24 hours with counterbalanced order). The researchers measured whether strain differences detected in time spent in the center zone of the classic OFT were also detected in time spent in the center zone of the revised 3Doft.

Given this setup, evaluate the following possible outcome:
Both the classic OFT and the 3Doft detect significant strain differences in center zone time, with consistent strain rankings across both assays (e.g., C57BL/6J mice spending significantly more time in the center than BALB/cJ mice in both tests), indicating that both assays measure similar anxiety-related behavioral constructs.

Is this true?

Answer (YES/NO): NO